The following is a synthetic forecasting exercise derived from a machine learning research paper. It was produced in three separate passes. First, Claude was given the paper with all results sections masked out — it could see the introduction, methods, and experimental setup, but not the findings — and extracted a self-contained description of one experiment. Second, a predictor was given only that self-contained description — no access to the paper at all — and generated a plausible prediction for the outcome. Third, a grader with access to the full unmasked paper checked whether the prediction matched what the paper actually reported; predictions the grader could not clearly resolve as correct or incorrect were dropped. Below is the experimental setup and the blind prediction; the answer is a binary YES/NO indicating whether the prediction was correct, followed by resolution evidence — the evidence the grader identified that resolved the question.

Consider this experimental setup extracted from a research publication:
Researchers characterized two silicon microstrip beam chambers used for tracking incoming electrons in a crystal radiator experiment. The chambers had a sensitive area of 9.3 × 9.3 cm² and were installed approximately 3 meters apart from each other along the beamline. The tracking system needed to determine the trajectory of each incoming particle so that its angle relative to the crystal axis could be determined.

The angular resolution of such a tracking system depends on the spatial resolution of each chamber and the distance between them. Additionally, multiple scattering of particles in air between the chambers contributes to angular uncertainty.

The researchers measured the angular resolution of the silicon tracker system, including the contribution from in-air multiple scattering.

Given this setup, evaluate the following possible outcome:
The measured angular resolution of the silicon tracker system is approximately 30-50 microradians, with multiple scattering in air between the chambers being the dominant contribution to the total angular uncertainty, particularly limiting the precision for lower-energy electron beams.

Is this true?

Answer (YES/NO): NO